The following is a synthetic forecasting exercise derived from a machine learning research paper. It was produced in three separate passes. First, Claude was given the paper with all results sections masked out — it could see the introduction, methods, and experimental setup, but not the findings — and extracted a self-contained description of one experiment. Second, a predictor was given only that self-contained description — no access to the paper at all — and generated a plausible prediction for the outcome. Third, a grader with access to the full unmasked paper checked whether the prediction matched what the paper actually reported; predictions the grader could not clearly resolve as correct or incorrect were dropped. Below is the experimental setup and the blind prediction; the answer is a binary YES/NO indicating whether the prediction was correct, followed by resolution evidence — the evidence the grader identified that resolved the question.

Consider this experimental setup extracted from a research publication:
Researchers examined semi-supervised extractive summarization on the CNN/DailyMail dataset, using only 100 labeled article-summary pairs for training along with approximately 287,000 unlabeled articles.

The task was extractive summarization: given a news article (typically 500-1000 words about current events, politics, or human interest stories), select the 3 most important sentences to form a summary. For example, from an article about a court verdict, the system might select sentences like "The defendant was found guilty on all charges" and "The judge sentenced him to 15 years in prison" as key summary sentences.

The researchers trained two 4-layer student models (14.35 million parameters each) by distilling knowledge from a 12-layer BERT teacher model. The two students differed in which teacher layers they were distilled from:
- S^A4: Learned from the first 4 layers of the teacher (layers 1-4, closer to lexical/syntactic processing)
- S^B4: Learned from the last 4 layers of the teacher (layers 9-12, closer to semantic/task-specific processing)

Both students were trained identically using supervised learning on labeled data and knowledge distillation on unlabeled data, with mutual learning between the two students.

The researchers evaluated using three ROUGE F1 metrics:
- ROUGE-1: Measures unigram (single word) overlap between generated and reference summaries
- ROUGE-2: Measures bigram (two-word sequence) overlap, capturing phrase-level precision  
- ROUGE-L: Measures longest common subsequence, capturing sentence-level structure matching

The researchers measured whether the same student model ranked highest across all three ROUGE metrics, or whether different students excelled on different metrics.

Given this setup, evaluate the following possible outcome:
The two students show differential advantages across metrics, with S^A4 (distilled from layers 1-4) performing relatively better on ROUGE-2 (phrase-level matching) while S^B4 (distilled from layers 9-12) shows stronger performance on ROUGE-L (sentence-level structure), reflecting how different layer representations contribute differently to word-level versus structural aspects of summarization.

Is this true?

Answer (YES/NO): NO